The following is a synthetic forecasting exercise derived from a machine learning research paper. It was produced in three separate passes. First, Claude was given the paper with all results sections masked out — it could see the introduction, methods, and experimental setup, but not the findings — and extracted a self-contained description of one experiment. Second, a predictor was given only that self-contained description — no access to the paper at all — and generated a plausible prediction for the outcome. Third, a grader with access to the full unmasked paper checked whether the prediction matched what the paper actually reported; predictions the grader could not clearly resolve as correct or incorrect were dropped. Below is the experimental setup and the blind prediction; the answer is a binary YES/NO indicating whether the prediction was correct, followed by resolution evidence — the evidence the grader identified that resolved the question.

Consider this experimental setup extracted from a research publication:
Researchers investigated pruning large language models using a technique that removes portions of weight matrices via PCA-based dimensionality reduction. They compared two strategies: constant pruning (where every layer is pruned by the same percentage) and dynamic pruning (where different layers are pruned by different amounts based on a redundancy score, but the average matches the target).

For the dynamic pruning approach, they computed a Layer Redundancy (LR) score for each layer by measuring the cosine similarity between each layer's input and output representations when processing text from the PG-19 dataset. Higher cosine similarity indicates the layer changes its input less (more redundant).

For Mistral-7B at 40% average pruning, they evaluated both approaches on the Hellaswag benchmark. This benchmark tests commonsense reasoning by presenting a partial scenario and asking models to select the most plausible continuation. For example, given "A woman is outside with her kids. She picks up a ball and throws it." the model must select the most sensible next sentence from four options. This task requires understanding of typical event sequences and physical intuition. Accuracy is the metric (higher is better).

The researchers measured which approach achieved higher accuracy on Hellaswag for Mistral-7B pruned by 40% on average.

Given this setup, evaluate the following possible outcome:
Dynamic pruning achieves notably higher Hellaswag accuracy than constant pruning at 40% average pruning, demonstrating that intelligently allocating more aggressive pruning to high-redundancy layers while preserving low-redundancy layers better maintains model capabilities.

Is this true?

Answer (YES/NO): NO